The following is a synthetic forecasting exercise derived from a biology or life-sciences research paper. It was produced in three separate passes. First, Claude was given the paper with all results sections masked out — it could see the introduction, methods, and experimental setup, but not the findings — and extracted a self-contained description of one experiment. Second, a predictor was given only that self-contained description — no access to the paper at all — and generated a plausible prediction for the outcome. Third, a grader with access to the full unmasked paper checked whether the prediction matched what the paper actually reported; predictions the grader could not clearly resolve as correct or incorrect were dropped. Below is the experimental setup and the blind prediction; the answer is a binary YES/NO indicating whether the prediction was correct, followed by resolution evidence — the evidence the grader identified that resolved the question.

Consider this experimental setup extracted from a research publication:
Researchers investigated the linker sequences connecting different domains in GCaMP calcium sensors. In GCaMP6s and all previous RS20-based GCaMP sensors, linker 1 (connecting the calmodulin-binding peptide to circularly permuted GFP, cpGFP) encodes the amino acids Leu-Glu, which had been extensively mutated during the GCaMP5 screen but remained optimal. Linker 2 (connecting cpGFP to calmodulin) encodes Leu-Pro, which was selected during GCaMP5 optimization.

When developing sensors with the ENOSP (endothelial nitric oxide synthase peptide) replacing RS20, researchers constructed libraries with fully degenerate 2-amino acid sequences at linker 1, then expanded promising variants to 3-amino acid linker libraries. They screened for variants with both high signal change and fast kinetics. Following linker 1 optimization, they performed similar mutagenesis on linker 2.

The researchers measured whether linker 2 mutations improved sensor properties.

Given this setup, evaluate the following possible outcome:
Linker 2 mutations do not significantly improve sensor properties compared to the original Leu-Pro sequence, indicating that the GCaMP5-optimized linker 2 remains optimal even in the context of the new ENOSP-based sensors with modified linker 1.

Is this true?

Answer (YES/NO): YES